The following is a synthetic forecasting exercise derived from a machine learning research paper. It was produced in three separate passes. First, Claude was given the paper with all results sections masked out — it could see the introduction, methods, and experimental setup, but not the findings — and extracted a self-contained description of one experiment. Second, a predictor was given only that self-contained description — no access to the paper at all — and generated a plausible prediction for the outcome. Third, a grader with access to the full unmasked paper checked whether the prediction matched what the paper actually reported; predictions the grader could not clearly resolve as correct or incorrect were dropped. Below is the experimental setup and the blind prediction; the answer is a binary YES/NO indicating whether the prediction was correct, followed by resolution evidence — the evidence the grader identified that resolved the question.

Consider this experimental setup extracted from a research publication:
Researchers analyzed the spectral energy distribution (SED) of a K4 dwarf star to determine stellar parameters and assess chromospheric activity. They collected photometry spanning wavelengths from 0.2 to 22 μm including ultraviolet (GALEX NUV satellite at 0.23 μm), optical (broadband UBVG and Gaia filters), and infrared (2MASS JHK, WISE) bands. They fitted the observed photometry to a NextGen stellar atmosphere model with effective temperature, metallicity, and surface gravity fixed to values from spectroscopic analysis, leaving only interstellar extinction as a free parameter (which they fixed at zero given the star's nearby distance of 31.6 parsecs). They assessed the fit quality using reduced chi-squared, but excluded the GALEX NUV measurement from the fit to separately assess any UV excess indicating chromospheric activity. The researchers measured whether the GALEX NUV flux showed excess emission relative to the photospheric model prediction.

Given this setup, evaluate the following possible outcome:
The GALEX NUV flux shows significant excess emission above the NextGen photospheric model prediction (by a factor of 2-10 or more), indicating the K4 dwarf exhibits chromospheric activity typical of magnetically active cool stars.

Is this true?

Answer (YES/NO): NO